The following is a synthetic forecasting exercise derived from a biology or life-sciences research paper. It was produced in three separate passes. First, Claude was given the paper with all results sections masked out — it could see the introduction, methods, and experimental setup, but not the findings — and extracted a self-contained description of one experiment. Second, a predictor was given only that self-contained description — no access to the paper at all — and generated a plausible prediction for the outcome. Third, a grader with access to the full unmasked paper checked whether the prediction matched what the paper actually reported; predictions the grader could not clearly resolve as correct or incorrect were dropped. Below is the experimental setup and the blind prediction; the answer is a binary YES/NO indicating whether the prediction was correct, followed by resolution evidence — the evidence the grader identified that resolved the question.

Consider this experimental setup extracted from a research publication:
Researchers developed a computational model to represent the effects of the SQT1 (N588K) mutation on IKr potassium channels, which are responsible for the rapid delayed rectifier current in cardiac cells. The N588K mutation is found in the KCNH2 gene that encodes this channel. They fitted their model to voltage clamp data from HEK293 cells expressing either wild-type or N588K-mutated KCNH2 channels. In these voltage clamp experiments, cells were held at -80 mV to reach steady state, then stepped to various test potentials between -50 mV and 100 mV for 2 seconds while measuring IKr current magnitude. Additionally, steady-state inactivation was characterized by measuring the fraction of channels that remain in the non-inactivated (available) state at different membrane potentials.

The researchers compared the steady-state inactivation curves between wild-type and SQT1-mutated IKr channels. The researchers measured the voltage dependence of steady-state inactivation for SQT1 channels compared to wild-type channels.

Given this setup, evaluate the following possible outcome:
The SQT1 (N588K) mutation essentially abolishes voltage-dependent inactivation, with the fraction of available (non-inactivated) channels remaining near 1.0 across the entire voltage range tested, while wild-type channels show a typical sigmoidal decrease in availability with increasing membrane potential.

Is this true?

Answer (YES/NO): NO